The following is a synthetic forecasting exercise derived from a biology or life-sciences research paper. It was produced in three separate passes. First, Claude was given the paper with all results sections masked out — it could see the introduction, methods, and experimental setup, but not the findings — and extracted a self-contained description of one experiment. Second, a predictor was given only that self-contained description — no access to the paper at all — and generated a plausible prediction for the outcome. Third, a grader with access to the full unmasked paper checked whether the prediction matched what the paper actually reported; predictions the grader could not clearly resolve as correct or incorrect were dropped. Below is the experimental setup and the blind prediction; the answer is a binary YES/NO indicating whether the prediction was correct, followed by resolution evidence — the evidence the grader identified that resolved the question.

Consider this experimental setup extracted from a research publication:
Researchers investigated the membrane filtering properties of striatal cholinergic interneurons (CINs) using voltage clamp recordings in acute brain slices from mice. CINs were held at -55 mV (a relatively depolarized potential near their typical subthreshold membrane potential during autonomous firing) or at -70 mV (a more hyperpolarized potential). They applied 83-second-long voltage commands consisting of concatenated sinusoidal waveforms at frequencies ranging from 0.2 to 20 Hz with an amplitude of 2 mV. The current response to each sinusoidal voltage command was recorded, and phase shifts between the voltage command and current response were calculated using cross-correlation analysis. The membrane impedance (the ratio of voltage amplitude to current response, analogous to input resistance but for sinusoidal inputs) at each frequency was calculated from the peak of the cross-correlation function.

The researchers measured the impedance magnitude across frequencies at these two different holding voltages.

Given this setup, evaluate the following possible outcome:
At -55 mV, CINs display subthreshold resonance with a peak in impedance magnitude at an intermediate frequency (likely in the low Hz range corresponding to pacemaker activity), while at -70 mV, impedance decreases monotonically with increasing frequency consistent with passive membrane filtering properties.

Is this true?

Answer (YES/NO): NO